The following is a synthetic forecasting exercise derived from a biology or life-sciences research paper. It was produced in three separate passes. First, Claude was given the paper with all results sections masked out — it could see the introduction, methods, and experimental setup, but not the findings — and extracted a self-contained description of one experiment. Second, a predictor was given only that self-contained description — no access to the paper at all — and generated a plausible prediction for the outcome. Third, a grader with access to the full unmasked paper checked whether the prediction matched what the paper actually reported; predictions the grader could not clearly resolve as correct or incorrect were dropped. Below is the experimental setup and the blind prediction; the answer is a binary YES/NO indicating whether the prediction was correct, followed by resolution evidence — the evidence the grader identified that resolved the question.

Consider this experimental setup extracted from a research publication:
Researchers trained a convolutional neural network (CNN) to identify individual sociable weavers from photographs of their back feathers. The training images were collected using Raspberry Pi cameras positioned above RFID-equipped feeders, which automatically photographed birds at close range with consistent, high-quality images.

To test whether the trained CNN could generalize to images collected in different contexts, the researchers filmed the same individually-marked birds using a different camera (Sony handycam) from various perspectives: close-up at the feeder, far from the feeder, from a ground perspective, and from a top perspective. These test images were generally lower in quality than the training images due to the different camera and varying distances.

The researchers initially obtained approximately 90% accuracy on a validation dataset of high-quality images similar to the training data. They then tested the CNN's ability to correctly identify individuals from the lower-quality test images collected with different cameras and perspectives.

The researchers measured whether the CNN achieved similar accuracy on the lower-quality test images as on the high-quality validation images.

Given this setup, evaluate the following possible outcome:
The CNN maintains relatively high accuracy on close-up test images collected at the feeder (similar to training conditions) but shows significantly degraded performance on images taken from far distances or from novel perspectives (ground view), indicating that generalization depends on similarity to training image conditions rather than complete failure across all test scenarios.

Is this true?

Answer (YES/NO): NO